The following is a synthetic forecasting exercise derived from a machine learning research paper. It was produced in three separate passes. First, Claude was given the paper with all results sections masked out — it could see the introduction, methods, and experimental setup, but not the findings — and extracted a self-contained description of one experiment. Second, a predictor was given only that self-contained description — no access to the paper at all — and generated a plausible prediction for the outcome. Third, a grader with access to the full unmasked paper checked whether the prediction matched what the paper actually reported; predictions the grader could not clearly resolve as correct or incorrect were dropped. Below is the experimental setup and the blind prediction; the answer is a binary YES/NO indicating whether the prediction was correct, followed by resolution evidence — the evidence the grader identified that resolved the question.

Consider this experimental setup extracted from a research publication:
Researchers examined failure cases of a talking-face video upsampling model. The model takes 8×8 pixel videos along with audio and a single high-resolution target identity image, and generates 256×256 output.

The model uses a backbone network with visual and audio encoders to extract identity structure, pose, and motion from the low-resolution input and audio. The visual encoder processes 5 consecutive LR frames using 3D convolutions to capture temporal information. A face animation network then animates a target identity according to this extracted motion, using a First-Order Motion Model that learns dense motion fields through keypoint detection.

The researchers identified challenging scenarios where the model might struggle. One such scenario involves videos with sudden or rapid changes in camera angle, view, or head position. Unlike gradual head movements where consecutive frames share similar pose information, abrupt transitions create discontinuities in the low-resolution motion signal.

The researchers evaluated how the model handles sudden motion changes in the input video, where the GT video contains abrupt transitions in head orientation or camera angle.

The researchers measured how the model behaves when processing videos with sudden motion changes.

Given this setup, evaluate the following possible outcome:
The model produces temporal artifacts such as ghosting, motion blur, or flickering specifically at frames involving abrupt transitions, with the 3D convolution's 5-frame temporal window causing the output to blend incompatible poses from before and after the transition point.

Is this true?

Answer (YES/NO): NO